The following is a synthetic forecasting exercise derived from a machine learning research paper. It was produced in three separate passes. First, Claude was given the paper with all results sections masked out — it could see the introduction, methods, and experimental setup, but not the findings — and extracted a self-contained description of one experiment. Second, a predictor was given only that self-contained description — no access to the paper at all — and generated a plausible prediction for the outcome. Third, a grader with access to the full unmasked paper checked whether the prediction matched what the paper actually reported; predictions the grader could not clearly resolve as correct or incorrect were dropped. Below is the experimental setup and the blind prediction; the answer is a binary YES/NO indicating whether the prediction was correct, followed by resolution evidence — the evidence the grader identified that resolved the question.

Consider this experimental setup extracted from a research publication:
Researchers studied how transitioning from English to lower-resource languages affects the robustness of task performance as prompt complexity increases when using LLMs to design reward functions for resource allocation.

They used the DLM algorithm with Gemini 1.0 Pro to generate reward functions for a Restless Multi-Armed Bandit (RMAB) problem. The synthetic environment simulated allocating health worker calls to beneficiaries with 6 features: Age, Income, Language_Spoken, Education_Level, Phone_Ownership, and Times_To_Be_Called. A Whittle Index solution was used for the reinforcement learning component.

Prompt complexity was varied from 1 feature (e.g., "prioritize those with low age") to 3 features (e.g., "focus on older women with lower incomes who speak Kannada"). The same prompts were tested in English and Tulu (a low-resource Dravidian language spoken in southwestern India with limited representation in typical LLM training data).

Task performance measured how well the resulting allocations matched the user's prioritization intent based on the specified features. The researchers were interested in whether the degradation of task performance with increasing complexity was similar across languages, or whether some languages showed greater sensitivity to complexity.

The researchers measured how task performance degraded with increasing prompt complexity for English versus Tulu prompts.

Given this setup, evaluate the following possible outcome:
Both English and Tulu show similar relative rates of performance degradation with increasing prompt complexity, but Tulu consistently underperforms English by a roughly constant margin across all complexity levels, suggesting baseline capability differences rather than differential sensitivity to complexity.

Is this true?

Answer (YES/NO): NO